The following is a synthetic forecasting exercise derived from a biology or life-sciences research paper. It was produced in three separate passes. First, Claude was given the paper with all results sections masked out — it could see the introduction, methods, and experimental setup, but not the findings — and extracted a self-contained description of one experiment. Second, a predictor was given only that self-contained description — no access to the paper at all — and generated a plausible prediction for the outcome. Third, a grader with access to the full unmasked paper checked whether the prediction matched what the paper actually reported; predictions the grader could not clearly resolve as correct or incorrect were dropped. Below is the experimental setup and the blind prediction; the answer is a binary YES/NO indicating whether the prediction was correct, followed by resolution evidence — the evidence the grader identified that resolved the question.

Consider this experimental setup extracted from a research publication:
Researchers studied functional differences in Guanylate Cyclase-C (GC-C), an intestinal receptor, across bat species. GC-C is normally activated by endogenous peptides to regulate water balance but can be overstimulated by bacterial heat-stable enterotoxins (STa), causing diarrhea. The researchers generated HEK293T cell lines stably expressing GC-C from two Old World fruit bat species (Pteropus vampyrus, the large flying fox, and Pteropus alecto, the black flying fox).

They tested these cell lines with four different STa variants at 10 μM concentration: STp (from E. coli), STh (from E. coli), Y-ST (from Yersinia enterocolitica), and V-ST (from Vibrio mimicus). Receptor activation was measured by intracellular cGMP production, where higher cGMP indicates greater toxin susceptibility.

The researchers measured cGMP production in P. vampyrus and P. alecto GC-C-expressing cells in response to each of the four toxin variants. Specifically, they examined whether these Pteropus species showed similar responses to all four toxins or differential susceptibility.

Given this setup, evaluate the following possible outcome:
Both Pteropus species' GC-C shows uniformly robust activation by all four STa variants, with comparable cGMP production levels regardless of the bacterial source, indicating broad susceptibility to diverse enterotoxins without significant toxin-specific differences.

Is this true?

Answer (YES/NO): NO